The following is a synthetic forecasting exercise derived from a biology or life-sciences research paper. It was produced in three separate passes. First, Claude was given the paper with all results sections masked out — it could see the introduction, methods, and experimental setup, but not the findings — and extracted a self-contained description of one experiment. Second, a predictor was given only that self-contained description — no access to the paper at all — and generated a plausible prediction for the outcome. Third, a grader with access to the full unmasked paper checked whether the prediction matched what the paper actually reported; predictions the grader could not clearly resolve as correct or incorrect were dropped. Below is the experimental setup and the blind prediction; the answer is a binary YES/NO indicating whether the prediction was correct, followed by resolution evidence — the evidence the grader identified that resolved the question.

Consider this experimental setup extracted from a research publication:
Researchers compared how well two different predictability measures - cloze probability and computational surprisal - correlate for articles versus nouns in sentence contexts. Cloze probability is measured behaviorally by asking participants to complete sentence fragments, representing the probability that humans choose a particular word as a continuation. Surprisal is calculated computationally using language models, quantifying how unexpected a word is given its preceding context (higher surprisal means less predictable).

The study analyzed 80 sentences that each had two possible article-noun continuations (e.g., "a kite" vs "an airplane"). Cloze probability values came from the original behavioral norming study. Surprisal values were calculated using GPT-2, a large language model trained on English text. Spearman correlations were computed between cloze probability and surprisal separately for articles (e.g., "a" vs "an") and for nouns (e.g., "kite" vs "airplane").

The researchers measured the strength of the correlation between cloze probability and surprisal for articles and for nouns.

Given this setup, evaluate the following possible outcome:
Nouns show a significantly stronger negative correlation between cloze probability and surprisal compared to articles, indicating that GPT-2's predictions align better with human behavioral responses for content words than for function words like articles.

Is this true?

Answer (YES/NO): YES